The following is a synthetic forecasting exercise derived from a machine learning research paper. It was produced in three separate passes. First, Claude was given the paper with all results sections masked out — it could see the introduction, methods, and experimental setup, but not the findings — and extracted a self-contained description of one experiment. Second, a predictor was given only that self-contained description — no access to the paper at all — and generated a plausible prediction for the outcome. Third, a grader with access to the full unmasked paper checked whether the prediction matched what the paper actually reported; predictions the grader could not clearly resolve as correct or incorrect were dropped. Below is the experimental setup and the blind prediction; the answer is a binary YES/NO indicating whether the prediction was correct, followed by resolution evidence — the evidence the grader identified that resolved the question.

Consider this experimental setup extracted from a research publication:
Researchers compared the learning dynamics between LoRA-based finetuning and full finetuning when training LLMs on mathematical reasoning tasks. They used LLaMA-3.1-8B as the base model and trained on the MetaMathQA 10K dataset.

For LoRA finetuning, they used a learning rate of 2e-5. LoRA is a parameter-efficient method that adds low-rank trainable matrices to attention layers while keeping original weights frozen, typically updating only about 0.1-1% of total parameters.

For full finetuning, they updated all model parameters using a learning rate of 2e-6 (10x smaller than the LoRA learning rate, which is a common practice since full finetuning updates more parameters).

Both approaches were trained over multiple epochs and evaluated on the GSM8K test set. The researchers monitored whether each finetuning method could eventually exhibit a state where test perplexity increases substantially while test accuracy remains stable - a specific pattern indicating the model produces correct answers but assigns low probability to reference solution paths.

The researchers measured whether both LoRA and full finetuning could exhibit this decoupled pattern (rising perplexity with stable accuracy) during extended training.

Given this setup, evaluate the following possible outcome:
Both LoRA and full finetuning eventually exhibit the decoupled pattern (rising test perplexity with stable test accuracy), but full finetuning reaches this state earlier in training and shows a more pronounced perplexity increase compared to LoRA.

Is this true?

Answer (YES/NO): YES